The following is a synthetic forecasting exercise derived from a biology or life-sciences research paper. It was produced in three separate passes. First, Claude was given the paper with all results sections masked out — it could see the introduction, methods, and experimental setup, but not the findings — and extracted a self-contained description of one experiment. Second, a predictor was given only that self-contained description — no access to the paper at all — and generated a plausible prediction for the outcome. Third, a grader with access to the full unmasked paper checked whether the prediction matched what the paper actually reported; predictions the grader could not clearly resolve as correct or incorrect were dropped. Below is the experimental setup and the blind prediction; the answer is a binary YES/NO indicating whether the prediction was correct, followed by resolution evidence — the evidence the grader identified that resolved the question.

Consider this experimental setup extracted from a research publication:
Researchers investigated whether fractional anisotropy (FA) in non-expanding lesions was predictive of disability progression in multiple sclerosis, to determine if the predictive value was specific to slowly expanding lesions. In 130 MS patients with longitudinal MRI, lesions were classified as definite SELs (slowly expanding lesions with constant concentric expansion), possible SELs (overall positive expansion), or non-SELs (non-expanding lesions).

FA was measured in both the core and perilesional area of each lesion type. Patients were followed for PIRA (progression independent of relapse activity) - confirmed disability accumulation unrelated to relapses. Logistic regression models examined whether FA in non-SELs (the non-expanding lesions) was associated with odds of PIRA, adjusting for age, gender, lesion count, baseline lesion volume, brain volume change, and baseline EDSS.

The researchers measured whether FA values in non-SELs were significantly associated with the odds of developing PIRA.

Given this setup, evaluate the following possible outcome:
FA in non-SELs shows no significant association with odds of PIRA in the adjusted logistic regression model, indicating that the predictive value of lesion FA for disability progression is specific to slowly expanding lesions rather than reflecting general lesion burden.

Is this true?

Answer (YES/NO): YES